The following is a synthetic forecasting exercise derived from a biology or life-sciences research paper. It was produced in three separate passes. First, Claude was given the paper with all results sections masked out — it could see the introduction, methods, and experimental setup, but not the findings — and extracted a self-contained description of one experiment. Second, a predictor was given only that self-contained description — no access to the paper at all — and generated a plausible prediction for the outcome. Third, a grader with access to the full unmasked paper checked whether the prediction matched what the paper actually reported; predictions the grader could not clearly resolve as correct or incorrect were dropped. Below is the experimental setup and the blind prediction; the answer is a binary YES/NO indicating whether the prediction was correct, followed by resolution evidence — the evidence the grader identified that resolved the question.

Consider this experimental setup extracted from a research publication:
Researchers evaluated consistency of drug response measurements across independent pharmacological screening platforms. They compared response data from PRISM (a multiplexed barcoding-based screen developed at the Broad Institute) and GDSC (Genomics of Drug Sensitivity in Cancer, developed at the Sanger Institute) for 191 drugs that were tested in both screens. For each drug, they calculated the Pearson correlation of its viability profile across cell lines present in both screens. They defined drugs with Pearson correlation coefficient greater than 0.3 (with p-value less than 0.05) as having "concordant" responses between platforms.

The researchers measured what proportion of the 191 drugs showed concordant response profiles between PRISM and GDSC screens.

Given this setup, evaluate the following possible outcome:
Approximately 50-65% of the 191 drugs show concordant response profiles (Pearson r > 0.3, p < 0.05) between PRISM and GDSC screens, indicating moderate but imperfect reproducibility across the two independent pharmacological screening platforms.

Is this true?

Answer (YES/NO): NO